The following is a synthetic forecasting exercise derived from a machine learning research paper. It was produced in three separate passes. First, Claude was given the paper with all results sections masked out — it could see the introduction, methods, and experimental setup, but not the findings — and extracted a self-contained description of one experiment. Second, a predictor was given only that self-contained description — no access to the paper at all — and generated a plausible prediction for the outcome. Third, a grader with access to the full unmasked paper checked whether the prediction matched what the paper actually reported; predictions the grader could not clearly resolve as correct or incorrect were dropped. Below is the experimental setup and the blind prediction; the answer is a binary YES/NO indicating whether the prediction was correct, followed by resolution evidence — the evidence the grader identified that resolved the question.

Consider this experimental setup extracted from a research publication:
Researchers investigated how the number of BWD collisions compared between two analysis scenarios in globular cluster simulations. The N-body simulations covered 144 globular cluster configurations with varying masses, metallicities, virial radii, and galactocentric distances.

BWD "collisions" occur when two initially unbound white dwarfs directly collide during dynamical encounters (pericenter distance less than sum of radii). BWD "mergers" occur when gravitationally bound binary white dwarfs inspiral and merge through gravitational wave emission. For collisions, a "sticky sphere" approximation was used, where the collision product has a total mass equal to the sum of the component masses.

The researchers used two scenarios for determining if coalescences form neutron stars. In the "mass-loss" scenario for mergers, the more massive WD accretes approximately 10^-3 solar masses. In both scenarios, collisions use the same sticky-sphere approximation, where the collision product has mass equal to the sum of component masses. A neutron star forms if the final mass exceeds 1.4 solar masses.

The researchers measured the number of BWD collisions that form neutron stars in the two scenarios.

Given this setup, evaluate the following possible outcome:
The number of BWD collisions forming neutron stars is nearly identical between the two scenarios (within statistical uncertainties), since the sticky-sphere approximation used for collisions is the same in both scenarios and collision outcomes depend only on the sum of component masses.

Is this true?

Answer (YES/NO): YES